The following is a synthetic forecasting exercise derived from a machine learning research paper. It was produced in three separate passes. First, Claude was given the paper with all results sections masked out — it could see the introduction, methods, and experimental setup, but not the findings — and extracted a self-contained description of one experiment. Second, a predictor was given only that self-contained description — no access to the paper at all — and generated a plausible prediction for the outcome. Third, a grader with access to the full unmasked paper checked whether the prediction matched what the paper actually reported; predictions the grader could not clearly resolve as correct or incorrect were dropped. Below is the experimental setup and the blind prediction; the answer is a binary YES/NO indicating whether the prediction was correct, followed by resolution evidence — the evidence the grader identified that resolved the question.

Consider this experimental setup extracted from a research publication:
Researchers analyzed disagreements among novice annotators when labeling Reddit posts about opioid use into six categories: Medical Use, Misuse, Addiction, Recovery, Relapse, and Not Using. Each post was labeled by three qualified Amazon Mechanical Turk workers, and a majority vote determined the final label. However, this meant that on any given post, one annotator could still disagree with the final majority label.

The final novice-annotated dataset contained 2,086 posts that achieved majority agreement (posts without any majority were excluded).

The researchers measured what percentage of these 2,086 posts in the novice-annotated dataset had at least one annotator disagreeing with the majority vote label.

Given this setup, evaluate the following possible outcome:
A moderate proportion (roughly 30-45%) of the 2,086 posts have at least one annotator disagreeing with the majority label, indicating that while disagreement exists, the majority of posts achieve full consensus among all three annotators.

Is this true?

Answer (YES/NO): NO